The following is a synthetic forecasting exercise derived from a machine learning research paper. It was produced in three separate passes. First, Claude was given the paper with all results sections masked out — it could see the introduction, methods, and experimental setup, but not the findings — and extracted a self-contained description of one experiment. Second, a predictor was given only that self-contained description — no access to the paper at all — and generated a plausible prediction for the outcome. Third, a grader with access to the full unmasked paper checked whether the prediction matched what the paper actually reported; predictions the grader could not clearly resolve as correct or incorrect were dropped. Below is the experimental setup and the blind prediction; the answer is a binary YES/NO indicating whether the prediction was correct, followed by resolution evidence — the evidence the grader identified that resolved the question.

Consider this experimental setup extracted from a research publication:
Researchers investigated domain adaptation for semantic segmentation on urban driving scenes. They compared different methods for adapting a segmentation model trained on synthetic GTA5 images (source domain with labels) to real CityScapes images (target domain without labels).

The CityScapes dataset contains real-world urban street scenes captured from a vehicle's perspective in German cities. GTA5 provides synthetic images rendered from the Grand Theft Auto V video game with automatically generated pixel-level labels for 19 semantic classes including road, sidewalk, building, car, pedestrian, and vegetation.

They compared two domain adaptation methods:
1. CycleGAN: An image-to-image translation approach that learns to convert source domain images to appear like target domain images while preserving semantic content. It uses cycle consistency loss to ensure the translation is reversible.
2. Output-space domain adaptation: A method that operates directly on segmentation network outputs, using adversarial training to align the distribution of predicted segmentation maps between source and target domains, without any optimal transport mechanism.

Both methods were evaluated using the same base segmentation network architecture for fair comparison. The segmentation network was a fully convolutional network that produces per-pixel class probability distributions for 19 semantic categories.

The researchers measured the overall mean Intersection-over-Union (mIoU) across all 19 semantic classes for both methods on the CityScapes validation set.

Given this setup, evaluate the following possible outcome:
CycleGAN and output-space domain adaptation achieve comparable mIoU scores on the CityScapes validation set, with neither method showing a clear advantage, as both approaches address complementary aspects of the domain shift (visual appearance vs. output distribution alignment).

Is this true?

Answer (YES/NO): NO